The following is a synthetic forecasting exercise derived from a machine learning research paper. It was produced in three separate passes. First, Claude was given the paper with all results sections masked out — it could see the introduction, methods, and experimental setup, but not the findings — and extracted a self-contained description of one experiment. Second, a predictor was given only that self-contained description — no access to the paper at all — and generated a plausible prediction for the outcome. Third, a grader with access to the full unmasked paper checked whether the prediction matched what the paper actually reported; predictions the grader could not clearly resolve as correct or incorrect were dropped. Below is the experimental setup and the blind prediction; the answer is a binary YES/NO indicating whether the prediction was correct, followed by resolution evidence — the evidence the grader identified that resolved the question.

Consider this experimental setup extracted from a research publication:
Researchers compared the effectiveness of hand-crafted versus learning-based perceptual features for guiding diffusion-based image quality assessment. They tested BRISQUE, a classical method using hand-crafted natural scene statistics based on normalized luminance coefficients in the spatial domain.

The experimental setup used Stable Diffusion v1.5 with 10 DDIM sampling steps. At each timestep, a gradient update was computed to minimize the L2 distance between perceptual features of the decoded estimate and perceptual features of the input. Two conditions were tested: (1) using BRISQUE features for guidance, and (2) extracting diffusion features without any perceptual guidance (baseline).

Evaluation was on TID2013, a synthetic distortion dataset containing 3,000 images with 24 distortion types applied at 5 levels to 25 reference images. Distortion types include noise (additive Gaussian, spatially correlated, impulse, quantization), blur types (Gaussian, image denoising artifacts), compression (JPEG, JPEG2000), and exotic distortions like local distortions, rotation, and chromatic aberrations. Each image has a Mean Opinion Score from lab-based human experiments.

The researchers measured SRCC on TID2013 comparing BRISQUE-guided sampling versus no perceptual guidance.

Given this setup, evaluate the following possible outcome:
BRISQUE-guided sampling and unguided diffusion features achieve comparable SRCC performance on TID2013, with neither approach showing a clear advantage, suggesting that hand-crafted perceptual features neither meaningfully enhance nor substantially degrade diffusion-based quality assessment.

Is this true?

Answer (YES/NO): NO